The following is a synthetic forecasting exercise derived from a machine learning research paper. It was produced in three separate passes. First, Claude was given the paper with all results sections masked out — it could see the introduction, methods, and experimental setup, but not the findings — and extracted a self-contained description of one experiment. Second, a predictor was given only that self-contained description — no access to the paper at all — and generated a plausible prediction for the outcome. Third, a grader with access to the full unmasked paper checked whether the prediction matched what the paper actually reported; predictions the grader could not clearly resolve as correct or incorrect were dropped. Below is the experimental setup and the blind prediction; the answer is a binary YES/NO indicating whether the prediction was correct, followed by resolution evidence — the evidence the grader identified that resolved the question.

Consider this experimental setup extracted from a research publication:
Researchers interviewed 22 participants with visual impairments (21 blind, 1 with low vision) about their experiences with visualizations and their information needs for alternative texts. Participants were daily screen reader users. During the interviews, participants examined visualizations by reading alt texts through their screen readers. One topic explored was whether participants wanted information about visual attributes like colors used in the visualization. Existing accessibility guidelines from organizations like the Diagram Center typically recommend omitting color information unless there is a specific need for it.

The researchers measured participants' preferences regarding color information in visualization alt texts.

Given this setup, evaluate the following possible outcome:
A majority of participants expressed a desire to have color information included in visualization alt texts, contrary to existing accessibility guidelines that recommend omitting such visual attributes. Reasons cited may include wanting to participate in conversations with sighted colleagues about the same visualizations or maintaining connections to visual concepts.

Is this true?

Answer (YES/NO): NO